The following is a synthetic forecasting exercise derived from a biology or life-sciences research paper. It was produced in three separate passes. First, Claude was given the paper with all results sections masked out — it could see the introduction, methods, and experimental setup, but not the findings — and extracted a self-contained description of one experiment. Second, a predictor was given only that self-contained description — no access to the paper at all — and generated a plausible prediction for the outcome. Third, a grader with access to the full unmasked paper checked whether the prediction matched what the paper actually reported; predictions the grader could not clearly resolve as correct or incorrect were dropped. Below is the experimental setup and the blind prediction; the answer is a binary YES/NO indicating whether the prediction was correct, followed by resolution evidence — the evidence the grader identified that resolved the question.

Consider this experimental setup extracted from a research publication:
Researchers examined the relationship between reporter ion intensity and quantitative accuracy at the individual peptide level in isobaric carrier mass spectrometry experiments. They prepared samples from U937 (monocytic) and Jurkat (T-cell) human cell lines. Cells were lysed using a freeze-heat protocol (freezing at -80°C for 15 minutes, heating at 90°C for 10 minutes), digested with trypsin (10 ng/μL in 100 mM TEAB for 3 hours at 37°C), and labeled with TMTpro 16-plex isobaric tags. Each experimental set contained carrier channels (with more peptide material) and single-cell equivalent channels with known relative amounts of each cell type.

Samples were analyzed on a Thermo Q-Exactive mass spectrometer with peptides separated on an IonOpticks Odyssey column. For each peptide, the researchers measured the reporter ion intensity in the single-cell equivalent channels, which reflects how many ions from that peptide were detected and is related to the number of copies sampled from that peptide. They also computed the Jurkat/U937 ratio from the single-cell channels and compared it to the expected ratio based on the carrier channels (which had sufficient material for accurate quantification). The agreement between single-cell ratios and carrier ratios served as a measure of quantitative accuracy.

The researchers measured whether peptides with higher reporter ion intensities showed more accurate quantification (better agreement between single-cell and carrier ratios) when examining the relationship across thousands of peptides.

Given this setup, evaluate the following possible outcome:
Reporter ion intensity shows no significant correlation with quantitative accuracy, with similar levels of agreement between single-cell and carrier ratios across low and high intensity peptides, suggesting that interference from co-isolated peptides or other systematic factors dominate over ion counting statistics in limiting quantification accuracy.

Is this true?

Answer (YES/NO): NO